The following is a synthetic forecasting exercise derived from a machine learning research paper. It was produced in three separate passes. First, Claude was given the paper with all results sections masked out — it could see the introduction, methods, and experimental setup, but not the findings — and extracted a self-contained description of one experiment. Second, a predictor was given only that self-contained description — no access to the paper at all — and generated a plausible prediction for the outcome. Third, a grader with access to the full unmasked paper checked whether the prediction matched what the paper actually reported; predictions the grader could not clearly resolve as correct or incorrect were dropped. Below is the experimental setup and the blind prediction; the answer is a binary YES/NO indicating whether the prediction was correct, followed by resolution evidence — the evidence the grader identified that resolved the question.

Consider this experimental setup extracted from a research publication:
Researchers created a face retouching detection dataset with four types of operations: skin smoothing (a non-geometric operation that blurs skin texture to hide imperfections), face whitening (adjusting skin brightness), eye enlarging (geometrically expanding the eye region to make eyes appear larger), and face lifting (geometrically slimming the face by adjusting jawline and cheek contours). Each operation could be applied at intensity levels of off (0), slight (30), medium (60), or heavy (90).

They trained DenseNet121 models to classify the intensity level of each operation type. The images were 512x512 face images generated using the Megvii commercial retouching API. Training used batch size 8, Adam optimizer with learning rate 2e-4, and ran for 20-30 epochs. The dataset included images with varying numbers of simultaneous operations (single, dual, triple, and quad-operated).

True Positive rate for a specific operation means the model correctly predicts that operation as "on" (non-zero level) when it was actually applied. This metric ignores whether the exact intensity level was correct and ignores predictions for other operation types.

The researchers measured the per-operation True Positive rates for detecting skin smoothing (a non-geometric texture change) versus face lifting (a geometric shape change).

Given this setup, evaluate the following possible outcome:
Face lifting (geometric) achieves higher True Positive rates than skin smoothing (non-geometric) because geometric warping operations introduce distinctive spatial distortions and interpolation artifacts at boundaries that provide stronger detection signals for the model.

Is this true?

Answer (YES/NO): NO